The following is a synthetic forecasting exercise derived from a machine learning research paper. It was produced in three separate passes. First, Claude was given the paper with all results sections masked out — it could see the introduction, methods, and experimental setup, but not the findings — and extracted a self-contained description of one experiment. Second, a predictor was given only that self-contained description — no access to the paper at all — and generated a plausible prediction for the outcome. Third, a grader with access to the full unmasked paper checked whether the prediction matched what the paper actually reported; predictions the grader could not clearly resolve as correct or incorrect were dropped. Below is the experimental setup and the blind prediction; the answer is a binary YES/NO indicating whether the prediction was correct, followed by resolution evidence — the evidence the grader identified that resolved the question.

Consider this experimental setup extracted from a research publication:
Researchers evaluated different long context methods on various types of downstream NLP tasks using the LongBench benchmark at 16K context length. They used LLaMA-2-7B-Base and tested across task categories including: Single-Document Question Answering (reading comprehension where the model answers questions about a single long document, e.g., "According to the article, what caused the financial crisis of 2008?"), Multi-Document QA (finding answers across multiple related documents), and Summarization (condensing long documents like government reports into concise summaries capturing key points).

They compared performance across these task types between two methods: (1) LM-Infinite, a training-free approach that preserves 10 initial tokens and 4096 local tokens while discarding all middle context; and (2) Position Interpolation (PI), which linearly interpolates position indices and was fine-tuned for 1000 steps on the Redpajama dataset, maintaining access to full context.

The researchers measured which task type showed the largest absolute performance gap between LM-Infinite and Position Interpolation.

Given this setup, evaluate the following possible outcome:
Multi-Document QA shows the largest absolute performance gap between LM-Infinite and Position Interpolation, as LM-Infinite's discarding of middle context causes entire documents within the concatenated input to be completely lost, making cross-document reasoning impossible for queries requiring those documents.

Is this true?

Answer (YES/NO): NO